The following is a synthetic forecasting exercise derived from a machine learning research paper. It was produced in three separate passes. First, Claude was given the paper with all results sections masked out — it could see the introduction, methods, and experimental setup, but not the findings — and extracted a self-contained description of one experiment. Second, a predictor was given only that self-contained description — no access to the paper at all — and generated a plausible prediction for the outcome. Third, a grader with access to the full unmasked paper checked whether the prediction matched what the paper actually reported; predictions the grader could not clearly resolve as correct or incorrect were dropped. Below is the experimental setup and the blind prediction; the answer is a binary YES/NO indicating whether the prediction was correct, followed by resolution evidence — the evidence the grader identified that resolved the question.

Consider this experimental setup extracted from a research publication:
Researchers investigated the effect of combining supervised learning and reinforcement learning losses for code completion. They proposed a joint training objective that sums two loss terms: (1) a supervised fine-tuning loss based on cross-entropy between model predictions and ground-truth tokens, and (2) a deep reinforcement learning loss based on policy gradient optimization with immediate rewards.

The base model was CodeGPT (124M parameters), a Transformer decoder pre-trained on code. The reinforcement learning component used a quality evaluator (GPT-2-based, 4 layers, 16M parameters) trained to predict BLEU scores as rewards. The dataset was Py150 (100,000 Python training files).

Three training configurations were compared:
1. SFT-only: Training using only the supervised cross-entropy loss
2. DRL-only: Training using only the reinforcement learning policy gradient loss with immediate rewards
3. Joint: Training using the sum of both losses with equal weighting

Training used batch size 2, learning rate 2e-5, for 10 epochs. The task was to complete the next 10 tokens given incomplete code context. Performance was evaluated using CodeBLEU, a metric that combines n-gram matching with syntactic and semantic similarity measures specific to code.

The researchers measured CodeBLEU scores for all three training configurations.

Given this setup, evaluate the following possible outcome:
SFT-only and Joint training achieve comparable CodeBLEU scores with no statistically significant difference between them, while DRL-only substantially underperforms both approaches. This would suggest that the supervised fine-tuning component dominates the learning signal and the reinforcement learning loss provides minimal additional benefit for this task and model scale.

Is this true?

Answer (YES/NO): NO